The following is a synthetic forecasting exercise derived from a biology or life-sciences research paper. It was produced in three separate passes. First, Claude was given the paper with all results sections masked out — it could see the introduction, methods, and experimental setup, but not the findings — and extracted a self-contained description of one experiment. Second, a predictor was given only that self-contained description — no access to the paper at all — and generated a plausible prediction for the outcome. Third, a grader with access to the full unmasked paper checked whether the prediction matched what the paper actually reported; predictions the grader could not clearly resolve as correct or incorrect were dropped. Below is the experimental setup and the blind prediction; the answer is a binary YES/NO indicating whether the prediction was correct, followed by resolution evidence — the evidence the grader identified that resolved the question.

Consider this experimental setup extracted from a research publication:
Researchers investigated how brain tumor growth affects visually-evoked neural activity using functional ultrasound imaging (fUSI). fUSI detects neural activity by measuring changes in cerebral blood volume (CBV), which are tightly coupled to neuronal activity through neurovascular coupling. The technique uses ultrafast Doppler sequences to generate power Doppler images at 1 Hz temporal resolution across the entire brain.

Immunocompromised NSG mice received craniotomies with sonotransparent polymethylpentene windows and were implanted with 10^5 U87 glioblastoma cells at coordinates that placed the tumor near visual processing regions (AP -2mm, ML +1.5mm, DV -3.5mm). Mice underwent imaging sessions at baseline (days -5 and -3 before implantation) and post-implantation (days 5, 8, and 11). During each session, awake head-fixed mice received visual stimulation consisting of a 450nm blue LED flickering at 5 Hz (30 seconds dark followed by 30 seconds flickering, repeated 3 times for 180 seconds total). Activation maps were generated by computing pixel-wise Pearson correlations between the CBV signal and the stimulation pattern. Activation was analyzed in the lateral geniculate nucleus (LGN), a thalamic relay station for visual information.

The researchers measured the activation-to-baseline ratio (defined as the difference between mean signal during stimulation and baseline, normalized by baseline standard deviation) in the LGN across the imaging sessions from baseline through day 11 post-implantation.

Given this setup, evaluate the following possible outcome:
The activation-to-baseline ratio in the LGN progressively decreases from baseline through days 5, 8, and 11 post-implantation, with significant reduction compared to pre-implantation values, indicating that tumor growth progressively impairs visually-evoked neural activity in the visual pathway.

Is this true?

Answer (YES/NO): NO